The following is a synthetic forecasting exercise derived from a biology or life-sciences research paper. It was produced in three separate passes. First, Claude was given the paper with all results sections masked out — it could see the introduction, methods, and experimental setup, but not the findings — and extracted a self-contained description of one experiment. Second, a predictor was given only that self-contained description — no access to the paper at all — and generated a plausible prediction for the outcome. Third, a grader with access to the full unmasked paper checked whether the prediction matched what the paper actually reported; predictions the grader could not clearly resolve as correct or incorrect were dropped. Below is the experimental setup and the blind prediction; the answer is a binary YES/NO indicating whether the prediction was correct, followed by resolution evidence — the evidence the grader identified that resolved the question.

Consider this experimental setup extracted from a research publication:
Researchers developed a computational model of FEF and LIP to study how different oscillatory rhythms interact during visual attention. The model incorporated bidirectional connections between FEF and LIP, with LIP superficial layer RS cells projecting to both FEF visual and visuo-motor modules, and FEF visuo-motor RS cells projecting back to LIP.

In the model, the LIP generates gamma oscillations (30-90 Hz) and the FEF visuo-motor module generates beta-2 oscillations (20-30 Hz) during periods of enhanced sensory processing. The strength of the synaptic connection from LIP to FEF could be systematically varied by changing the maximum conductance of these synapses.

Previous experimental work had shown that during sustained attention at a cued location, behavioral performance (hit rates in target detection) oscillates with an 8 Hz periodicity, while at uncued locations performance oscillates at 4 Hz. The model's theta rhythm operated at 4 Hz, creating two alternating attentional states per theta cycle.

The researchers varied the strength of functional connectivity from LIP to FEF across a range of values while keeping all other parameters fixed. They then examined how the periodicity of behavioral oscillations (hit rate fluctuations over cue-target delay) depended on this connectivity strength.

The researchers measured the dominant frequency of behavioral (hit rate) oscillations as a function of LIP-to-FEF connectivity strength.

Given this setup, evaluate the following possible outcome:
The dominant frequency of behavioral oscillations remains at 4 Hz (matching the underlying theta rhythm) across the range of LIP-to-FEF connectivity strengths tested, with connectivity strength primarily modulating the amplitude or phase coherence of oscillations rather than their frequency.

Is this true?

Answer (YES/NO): NO